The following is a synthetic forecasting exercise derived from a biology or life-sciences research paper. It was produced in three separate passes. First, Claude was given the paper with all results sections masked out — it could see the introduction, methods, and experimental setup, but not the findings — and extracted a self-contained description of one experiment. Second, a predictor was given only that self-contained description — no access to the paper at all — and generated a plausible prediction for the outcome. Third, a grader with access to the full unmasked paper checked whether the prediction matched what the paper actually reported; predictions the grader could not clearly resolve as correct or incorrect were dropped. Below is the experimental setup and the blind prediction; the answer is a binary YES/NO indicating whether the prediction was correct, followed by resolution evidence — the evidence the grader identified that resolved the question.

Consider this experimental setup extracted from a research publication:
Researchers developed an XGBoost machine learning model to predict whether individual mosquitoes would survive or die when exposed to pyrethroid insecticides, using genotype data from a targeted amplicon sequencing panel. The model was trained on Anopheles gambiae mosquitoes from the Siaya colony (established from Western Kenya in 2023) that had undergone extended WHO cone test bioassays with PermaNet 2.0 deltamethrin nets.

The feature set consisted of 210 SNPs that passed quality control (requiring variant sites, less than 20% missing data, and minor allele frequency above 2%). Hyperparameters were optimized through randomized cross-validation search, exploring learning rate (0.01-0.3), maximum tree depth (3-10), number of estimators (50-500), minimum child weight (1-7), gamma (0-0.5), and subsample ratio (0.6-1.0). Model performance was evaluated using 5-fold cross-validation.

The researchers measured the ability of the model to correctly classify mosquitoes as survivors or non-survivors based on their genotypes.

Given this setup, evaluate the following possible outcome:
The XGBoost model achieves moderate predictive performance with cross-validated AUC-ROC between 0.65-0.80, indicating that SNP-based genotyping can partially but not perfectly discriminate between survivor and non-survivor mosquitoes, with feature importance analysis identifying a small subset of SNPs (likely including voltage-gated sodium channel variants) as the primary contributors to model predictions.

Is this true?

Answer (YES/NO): NO